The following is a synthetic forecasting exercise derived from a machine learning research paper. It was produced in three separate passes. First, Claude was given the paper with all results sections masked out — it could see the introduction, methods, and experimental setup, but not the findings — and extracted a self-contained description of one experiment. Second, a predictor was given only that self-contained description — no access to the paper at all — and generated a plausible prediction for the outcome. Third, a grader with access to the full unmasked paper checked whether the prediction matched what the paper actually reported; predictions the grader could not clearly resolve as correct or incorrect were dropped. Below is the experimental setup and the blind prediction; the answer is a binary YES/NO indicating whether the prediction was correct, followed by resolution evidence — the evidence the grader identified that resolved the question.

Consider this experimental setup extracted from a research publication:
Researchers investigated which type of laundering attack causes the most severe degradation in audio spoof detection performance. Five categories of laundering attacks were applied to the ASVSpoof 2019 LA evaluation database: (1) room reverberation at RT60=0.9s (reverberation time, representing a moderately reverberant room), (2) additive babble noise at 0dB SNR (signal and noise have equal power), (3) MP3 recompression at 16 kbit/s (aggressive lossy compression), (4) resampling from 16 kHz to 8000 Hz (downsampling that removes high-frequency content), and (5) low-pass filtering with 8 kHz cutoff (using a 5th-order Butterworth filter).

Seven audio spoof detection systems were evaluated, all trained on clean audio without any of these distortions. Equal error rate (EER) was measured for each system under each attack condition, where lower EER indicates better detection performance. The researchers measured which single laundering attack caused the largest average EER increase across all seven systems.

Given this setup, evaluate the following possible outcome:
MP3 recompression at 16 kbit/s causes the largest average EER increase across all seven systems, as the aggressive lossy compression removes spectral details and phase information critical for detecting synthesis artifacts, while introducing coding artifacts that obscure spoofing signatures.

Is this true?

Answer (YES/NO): NO